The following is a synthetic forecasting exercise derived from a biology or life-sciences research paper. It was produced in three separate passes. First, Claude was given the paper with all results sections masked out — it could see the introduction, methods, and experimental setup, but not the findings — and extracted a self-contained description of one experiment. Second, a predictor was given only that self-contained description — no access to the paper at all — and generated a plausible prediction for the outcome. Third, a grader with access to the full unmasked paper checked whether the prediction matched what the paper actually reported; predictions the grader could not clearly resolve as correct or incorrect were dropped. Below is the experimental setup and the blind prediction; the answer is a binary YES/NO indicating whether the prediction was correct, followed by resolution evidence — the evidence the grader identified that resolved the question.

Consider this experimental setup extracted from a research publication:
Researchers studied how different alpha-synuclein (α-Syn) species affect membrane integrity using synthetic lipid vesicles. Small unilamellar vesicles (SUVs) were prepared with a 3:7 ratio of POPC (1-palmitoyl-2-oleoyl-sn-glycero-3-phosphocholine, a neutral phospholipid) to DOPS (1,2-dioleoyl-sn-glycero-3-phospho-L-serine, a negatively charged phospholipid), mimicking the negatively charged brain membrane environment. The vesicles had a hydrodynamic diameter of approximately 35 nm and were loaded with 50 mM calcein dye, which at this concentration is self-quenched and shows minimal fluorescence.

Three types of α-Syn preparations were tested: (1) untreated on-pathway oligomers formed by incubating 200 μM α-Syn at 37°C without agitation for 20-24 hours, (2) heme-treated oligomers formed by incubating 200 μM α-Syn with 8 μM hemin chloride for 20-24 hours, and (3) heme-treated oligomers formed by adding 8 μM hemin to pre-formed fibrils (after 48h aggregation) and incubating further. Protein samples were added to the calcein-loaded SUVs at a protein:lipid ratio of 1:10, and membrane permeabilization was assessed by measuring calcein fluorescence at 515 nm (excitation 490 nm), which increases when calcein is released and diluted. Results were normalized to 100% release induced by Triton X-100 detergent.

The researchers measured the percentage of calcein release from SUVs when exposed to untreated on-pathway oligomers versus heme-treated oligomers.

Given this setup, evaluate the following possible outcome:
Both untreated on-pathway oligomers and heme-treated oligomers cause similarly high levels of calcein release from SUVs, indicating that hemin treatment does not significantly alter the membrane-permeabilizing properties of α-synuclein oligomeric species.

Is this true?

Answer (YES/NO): NO